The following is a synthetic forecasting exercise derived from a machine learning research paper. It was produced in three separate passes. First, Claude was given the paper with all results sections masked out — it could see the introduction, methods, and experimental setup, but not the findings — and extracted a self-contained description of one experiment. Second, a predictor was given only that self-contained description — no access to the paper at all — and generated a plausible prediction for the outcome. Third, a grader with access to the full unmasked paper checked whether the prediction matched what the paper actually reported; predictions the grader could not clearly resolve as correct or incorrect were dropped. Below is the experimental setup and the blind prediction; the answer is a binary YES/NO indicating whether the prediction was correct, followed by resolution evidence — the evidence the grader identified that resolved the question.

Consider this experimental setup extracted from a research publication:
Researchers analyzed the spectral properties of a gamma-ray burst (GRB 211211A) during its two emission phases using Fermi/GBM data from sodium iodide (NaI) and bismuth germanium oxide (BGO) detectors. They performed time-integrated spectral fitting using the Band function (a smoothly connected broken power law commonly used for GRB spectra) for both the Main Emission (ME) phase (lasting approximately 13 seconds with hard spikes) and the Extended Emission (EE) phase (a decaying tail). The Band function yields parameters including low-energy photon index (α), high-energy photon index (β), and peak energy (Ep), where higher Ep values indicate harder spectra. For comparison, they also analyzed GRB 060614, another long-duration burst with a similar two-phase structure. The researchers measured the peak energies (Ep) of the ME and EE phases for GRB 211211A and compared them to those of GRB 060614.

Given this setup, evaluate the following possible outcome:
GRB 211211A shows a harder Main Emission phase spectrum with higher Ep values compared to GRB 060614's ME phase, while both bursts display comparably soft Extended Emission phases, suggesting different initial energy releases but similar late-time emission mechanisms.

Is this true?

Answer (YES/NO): NO